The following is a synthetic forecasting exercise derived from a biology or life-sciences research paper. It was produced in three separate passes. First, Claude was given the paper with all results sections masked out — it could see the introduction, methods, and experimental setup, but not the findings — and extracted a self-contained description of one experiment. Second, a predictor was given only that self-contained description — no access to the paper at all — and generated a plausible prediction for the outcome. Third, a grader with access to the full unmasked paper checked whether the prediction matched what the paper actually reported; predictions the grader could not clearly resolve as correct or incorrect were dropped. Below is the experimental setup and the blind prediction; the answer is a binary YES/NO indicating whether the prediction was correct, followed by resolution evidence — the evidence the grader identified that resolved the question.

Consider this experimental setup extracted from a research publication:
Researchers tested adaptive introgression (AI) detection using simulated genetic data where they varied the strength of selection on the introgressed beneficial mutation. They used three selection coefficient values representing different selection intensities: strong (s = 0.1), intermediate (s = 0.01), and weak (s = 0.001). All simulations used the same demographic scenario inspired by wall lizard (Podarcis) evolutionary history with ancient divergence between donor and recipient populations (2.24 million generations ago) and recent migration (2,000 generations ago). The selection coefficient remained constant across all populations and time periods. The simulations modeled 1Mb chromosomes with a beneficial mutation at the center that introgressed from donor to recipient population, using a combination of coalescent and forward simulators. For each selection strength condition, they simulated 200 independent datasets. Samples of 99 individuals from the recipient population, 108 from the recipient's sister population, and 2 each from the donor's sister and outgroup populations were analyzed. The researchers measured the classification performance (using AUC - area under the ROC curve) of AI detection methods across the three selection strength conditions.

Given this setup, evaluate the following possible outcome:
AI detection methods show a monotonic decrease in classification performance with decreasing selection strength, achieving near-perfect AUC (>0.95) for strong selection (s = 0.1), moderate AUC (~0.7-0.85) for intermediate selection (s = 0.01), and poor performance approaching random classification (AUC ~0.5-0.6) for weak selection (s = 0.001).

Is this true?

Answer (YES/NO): NO